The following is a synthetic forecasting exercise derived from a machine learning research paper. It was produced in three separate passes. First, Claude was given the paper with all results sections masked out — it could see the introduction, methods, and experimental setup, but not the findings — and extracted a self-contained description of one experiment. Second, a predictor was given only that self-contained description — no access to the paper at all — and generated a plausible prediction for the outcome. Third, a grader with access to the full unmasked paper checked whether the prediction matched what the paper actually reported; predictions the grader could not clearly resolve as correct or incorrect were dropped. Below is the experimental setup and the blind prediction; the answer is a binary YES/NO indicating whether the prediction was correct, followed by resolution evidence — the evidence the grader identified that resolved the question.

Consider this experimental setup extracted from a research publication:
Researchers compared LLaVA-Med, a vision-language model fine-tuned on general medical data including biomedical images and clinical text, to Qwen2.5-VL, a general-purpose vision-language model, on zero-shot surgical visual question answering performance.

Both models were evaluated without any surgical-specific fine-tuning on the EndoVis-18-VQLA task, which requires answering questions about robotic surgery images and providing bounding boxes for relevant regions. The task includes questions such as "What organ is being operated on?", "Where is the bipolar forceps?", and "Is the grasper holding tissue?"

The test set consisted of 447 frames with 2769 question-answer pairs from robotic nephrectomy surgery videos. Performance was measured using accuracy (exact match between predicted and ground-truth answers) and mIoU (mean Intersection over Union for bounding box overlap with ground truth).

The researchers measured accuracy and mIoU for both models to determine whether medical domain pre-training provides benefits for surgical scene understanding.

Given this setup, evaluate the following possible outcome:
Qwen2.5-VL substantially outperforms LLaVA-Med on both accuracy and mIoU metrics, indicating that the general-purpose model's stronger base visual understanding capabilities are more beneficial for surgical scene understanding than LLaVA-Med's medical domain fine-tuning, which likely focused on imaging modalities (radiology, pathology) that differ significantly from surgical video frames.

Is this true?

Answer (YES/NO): NO